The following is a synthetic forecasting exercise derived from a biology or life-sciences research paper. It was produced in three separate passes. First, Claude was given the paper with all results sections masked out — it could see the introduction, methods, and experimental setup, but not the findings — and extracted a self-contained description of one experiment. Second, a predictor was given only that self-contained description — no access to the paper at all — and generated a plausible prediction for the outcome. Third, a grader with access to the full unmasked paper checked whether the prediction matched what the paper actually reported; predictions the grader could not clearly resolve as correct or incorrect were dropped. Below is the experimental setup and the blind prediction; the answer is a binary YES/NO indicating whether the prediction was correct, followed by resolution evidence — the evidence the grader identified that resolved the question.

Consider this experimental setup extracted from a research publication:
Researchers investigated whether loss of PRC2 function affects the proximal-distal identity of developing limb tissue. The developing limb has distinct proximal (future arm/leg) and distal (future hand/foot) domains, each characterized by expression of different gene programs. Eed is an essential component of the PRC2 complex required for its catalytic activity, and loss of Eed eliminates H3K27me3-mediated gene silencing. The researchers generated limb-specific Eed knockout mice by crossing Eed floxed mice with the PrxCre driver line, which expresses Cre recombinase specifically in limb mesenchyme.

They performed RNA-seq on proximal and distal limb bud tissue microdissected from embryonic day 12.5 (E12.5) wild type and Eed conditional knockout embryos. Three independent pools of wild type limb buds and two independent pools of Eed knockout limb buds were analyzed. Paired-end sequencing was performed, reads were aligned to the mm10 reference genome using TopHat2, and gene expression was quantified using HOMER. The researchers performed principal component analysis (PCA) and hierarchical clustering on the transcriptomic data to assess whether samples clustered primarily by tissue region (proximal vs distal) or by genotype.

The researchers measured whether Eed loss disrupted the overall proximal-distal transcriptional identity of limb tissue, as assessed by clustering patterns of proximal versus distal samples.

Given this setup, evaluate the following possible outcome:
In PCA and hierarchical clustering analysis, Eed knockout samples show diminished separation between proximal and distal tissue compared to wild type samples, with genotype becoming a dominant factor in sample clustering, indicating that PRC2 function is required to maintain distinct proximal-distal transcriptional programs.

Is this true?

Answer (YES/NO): NO